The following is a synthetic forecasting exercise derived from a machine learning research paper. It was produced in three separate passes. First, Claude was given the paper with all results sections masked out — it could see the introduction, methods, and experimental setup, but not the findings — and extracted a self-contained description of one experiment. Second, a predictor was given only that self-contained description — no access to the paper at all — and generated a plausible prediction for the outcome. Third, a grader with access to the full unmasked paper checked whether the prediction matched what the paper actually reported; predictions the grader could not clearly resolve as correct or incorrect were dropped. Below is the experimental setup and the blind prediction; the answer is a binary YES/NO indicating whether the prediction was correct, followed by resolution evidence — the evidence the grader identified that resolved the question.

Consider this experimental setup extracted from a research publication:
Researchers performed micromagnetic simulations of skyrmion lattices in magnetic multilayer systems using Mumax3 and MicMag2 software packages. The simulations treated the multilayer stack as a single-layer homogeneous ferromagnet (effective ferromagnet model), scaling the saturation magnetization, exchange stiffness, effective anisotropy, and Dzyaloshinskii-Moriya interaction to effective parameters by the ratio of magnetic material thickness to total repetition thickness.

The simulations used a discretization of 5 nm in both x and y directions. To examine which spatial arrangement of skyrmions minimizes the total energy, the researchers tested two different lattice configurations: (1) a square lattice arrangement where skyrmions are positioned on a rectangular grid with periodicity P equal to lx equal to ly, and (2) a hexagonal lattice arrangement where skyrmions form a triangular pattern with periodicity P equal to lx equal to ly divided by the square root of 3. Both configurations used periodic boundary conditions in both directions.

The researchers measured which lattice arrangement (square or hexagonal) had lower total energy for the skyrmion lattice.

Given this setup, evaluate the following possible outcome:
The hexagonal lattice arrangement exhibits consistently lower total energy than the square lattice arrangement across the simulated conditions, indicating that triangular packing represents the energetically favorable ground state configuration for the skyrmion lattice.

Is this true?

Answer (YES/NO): NO